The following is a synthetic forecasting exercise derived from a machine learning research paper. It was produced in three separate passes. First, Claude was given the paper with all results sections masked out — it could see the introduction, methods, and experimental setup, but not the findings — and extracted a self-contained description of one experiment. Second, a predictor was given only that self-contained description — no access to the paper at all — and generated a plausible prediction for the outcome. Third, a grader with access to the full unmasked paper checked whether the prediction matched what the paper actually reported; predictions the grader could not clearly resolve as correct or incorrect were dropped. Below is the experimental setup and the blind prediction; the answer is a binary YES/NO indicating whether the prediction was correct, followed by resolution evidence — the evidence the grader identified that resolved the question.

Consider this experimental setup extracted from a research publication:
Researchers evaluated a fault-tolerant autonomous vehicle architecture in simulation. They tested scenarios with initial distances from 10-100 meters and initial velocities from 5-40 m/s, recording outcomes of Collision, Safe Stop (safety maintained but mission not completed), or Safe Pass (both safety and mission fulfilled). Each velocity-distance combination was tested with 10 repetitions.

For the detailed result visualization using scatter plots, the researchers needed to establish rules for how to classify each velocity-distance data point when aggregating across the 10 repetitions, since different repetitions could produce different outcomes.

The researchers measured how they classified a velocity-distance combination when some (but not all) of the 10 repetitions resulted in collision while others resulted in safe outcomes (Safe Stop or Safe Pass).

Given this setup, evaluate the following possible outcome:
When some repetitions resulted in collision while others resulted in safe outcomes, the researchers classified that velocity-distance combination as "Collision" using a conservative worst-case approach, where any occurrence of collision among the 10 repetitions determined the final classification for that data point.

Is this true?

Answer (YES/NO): YES